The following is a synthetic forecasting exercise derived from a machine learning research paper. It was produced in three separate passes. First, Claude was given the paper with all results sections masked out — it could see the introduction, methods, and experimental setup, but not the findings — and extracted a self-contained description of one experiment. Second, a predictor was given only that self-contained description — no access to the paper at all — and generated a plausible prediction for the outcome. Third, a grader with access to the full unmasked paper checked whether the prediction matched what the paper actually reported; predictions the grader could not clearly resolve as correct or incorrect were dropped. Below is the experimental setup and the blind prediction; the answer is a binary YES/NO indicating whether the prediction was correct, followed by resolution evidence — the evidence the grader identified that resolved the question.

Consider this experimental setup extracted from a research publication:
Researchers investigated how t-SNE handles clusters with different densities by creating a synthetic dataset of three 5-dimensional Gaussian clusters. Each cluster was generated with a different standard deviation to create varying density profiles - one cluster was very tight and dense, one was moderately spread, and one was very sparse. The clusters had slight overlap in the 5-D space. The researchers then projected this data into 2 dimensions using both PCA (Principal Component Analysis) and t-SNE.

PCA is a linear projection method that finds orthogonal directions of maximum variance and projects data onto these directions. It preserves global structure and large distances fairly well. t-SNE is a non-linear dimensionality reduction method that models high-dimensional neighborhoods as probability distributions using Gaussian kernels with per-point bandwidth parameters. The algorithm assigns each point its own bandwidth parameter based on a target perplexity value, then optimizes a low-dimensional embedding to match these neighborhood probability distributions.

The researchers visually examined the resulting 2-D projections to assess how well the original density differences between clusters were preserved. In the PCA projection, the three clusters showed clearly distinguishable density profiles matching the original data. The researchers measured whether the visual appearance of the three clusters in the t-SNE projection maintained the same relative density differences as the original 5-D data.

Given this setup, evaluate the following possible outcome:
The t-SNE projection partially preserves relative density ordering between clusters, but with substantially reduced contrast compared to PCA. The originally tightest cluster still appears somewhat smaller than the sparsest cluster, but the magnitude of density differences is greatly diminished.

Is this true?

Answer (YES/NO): NO